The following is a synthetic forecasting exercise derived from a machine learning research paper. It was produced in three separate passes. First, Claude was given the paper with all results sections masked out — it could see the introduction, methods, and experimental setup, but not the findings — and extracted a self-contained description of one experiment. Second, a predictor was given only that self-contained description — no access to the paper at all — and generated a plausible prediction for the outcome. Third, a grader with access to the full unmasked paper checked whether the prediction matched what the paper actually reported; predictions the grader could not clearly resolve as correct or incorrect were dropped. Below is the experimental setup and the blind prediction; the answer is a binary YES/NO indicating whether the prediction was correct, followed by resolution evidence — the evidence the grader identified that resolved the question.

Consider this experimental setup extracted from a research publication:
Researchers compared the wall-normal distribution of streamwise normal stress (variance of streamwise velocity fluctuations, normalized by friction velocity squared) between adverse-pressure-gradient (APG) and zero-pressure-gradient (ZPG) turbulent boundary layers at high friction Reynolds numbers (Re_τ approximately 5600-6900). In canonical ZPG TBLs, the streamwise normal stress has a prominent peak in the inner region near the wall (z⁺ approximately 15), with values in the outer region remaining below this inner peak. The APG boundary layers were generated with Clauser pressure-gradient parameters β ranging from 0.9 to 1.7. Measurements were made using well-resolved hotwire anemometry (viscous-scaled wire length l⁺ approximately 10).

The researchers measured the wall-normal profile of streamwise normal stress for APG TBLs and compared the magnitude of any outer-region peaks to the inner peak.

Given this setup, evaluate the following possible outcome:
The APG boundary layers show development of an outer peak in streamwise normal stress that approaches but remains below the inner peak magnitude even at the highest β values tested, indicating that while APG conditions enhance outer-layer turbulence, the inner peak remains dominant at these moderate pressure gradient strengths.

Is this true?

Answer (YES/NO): NO